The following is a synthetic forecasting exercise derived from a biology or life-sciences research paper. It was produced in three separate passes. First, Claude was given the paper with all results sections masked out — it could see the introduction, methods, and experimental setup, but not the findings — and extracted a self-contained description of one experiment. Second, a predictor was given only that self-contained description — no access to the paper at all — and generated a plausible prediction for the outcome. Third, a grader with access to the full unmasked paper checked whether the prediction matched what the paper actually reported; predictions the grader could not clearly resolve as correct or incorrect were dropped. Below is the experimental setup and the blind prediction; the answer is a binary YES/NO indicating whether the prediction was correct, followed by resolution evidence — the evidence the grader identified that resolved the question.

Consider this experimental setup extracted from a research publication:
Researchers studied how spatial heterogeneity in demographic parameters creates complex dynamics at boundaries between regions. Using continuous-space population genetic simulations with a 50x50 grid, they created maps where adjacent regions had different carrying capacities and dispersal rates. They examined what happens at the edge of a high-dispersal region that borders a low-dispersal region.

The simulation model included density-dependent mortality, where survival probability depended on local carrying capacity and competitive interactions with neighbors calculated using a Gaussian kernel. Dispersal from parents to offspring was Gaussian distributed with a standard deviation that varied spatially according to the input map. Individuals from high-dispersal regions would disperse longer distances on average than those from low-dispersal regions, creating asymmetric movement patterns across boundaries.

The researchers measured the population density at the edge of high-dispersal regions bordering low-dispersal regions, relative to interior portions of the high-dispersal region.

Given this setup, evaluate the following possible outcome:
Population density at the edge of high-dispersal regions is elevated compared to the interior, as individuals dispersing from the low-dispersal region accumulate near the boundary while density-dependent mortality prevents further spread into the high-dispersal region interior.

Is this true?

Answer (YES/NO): NO